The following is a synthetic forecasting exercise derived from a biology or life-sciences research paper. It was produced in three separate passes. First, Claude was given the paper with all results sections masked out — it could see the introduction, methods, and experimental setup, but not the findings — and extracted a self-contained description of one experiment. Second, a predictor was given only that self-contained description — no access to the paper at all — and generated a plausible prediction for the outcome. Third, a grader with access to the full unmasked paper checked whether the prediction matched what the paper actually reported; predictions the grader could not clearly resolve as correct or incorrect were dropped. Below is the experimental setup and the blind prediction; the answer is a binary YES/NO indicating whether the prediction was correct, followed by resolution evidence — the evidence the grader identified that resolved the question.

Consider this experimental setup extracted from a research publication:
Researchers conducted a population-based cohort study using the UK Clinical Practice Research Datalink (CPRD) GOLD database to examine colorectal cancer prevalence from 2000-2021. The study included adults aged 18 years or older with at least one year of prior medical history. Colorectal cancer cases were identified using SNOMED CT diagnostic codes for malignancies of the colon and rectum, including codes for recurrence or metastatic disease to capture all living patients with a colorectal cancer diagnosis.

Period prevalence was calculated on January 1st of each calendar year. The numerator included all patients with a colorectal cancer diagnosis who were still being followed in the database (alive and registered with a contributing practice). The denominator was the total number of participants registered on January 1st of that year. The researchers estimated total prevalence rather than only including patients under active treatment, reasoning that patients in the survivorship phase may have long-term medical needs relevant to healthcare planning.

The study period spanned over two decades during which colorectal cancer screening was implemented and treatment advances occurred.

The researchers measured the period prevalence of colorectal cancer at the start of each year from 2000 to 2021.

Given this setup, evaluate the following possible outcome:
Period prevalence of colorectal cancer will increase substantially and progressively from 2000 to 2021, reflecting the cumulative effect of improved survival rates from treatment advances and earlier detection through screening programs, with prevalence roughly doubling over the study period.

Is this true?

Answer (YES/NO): NO